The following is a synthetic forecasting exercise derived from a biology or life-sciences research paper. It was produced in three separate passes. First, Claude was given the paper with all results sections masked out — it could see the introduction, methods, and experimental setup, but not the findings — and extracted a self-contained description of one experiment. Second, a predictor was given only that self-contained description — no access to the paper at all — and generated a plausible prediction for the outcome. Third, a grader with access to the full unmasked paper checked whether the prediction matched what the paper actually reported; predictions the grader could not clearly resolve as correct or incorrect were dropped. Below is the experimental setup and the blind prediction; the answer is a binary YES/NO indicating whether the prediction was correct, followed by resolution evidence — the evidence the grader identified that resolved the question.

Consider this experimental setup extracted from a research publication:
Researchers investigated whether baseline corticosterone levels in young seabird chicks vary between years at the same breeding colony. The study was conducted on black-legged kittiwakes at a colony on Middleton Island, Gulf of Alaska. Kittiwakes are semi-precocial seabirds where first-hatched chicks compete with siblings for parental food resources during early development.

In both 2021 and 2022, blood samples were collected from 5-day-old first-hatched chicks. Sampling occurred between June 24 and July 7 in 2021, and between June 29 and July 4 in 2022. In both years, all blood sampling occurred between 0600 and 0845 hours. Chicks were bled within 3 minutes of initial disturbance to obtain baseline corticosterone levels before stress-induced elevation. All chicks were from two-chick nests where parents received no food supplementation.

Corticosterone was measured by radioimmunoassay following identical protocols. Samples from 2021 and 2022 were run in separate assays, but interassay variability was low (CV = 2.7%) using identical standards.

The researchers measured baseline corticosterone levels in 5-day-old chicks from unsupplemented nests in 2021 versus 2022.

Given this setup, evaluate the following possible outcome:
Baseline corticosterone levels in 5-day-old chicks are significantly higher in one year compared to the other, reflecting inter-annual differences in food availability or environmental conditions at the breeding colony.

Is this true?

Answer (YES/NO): YES